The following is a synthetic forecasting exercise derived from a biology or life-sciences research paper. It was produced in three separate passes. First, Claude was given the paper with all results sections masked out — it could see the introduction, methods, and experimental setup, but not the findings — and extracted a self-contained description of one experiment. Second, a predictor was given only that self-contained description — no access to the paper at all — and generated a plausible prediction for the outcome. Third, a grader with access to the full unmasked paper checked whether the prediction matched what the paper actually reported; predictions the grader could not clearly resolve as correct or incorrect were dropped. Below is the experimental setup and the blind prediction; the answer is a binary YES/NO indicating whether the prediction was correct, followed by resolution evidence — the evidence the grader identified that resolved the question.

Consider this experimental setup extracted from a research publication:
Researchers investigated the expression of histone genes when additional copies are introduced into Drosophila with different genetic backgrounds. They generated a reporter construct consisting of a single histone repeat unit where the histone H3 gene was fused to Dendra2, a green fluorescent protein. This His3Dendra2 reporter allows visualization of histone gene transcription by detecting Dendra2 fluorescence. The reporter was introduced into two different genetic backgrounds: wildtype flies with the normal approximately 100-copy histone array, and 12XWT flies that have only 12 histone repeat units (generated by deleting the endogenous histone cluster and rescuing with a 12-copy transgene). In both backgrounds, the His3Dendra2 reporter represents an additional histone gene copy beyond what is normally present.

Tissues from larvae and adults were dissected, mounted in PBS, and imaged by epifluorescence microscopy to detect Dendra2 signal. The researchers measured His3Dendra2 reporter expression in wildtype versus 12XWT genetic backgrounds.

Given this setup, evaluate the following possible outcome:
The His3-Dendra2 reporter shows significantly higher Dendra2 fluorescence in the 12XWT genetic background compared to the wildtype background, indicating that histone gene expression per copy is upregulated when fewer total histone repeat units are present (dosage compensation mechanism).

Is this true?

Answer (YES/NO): YES